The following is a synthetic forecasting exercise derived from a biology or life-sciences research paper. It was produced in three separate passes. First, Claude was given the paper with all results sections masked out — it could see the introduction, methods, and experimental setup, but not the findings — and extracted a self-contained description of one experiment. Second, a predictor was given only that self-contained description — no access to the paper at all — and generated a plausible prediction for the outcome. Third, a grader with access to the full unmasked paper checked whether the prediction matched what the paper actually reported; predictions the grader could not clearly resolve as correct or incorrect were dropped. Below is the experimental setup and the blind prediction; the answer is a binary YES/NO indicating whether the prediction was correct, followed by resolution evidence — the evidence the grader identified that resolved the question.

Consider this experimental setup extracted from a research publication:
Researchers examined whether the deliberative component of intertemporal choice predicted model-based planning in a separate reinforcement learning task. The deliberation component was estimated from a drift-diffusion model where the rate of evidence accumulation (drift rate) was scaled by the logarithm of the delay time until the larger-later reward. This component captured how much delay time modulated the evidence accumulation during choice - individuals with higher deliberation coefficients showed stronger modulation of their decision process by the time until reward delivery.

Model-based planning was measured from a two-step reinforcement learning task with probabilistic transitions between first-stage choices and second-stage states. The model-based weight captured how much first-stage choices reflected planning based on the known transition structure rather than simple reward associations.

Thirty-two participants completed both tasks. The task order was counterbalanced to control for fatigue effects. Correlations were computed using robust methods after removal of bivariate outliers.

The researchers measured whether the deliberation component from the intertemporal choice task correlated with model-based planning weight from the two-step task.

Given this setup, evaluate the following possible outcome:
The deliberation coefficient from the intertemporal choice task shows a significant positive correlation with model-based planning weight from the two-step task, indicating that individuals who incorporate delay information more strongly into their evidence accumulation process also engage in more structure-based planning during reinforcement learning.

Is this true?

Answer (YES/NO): YES